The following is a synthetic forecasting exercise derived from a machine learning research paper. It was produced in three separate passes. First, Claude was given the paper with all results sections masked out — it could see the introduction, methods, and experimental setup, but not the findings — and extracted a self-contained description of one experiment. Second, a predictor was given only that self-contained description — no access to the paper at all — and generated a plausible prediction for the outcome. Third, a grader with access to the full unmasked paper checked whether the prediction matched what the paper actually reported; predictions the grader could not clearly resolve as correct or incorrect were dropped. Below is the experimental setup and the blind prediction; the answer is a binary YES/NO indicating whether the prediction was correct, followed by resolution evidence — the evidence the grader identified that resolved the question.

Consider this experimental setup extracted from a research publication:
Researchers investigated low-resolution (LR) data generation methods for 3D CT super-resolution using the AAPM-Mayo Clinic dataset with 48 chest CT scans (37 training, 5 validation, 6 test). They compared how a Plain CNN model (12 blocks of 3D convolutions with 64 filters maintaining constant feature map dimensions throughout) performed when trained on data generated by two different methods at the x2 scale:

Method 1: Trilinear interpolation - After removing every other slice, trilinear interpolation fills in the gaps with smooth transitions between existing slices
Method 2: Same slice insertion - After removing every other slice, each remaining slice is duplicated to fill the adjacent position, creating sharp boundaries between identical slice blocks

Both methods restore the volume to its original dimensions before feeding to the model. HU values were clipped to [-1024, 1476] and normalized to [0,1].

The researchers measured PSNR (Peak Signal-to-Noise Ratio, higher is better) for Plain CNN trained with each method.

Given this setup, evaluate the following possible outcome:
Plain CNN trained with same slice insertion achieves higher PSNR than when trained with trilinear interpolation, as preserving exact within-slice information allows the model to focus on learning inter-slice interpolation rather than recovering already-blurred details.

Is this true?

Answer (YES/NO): NO